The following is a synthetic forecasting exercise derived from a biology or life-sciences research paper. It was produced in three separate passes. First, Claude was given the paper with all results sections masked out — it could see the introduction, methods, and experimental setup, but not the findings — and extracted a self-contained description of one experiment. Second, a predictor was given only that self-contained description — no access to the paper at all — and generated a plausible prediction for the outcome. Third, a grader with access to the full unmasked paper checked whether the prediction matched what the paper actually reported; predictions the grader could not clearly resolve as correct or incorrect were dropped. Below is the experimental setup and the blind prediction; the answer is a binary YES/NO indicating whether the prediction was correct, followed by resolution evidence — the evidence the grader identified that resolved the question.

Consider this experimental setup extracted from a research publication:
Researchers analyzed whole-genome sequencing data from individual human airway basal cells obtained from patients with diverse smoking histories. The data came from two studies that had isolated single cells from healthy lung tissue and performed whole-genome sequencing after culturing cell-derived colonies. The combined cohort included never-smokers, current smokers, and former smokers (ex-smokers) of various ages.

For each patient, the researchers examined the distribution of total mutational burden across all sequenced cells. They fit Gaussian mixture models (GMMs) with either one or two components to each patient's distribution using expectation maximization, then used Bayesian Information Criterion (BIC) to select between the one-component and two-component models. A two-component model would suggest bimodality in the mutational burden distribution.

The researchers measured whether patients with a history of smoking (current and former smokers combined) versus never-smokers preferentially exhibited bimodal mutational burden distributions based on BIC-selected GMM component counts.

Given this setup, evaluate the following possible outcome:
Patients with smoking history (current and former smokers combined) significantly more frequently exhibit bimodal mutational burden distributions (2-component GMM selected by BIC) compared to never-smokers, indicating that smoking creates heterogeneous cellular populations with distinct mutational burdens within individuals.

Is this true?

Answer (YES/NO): YES